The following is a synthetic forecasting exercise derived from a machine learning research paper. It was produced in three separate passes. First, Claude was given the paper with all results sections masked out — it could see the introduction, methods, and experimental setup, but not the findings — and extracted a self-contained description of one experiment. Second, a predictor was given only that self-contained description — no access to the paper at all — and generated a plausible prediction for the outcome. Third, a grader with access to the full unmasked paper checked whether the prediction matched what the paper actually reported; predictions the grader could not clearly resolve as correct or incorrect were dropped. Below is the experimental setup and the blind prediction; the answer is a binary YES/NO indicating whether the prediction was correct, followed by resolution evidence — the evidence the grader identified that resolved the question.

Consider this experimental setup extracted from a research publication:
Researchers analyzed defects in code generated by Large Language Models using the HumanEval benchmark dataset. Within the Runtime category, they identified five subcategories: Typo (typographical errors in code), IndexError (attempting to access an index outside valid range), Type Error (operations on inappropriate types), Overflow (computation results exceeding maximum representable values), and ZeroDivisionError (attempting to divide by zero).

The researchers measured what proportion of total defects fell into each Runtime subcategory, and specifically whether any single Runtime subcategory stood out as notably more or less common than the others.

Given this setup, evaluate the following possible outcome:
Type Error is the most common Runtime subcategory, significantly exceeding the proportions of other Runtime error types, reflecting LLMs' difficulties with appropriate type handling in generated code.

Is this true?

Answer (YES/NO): NO